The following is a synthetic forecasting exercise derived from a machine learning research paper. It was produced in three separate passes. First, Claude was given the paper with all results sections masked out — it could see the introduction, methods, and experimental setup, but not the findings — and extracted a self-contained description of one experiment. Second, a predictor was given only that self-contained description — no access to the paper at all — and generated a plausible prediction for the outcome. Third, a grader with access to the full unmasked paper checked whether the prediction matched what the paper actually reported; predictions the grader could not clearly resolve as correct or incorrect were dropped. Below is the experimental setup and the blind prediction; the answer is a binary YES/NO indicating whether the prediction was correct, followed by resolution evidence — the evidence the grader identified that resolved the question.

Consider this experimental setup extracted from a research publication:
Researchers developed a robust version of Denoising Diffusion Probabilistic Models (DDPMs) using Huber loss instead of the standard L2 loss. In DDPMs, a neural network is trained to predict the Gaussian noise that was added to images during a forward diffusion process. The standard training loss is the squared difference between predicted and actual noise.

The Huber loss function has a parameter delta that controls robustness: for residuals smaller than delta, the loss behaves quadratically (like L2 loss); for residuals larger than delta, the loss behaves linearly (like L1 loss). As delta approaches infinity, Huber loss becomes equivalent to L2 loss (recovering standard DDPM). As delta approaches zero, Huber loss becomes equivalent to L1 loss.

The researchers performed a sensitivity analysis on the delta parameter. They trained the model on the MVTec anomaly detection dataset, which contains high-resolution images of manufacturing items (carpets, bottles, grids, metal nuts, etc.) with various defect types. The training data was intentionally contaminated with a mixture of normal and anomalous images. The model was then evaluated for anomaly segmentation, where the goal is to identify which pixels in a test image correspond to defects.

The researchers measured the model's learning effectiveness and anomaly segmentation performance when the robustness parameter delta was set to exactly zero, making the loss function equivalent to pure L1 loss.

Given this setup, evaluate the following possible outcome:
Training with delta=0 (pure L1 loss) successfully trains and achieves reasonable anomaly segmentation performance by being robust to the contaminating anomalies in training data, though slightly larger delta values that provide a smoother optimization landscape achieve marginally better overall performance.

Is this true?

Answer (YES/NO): NO